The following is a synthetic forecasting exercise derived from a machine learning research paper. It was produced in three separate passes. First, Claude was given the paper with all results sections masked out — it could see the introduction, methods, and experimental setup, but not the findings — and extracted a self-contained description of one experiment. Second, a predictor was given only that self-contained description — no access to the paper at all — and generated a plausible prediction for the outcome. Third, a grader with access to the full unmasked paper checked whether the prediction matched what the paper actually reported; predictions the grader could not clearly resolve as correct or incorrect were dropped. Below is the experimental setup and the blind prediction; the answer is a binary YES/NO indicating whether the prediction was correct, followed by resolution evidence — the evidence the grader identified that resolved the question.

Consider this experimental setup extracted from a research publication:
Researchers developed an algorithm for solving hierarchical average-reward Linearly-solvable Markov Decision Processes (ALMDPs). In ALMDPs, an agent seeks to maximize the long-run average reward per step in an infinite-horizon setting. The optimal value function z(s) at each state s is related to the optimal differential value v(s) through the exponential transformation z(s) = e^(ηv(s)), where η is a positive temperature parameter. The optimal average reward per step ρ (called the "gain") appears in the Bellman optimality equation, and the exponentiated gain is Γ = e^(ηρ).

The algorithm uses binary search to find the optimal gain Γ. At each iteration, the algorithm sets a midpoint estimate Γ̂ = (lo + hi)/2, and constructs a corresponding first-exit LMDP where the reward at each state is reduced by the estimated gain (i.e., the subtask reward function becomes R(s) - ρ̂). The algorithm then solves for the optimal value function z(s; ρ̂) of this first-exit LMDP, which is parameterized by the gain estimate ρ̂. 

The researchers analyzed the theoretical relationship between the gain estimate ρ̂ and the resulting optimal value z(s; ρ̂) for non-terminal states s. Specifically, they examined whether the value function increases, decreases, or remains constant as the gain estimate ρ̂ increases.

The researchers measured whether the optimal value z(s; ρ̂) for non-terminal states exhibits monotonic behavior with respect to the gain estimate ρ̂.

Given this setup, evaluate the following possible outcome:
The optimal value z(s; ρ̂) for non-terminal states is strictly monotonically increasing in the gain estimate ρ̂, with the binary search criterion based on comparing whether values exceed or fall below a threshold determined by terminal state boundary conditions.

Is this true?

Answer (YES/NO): NO